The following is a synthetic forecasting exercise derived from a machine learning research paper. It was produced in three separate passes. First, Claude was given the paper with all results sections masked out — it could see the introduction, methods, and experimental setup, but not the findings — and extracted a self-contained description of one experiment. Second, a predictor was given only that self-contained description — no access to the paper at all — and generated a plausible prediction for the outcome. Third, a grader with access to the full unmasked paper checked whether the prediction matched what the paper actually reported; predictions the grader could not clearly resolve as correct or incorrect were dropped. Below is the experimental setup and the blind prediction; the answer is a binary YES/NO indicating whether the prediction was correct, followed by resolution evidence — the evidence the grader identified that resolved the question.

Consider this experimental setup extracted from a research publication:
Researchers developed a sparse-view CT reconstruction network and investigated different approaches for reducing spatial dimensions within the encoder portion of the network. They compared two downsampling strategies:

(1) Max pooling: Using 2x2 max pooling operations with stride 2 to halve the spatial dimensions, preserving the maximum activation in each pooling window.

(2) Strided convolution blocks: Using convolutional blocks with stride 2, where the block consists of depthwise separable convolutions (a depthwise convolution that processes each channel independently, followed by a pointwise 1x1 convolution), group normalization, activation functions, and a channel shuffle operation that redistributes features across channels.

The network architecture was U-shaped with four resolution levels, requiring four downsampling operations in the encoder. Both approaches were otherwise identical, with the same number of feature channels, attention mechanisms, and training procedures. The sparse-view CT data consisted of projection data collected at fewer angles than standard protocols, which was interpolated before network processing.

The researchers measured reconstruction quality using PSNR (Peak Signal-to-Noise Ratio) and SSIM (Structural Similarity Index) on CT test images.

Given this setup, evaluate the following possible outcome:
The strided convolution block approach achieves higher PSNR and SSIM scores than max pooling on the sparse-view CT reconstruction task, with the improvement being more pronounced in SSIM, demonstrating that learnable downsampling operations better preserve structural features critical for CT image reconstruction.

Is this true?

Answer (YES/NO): NO